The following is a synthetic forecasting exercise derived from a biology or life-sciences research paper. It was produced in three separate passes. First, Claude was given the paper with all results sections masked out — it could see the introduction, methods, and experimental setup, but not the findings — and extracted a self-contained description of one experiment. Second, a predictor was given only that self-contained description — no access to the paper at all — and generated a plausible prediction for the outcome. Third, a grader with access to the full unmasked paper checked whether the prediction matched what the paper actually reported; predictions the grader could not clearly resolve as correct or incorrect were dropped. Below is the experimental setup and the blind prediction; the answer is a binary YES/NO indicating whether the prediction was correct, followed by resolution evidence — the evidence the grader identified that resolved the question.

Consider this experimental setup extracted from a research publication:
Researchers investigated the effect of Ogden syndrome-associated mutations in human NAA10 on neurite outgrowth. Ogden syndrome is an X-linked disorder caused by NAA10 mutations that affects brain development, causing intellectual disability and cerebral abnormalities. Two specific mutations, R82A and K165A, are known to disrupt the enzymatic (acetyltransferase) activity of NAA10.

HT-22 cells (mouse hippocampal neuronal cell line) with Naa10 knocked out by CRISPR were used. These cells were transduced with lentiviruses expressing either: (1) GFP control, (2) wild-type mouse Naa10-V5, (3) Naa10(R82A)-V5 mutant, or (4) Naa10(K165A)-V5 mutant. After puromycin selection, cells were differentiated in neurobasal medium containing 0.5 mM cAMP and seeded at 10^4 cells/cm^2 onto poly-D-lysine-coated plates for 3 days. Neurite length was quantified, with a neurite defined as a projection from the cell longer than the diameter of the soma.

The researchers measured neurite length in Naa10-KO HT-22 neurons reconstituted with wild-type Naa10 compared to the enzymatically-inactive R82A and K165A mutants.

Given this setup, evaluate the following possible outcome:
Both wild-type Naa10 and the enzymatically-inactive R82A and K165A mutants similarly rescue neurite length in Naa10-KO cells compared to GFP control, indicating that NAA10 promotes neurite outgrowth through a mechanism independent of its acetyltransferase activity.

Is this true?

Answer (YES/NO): NO